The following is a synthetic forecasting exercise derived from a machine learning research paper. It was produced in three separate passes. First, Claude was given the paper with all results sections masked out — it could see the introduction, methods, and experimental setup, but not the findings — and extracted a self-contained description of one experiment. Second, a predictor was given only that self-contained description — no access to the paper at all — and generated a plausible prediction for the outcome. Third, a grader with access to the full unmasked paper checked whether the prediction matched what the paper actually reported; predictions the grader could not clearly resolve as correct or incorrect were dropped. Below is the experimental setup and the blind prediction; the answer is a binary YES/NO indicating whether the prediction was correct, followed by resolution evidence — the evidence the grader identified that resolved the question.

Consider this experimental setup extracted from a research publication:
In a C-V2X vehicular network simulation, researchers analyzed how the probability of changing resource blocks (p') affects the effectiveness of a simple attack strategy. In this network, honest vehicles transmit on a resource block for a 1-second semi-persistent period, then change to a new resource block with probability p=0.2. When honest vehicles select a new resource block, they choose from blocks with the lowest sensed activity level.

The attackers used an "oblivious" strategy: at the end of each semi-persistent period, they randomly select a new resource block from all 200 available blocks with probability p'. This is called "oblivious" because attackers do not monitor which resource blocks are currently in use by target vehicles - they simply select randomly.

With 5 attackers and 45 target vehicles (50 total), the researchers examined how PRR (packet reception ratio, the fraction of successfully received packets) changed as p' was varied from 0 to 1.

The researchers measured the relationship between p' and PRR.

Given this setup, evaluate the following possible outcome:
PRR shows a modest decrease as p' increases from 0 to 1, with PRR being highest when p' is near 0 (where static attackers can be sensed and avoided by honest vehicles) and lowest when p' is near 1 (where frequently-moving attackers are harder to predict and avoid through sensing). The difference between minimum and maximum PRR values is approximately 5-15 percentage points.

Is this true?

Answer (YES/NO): NO